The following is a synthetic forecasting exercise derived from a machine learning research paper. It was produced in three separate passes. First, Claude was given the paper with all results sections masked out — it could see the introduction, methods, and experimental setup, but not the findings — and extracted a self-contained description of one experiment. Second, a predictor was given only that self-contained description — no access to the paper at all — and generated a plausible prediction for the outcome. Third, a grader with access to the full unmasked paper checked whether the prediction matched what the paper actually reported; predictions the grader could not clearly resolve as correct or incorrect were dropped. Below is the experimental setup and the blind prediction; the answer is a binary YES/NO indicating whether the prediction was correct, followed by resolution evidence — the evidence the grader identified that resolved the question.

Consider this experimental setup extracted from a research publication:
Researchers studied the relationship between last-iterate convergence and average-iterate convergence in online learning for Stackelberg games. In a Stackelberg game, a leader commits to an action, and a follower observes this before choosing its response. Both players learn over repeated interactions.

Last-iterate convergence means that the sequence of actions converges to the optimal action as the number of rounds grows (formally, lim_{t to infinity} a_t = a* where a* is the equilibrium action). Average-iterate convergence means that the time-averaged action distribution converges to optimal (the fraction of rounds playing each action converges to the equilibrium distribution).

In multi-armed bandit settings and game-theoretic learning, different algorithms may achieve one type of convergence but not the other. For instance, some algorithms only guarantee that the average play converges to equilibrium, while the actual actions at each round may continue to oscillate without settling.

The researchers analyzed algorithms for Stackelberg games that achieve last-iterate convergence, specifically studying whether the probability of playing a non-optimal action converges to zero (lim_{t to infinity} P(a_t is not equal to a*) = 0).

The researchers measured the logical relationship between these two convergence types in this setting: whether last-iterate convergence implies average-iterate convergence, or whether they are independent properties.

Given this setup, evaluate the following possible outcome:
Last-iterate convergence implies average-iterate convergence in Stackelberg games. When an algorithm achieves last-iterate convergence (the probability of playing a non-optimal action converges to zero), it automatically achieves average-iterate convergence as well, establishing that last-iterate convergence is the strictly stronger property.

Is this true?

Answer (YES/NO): YES